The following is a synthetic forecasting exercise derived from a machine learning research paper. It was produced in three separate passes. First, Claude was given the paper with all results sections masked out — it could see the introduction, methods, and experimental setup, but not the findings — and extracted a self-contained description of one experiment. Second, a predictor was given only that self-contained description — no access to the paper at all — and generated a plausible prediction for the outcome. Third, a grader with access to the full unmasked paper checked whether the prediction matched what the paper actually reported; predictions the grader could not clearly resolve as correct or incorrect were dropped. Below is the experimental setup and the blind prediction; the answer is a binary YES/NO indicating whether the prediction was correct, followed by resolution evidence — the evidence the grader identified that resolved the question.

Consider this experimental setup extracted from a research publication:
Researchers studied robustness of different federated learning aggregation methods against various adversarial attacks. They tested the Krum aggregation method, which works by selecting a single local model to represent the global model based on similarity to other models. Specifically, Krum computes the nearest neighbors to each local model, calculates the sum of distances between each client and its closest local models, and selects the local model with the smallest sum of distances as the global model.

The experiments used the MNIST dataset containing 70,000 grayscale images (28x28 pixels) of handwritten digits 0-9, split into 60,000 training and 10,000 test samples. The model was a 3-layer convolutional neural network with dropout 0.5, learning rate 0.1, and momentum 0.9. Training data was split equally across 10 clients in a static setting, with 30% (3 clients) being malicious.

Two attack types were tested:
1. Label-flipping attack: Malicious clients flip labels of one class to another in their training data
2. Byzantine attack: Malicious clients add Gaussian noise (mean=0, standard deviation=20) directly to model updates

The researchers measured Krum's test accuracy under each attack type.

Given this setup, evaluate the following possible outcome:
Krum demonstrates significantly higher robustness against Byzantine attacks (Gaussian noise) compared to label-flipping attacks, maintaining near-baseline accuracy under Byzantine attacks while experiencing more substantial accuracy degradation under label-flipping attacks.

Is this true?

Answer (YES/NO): YES